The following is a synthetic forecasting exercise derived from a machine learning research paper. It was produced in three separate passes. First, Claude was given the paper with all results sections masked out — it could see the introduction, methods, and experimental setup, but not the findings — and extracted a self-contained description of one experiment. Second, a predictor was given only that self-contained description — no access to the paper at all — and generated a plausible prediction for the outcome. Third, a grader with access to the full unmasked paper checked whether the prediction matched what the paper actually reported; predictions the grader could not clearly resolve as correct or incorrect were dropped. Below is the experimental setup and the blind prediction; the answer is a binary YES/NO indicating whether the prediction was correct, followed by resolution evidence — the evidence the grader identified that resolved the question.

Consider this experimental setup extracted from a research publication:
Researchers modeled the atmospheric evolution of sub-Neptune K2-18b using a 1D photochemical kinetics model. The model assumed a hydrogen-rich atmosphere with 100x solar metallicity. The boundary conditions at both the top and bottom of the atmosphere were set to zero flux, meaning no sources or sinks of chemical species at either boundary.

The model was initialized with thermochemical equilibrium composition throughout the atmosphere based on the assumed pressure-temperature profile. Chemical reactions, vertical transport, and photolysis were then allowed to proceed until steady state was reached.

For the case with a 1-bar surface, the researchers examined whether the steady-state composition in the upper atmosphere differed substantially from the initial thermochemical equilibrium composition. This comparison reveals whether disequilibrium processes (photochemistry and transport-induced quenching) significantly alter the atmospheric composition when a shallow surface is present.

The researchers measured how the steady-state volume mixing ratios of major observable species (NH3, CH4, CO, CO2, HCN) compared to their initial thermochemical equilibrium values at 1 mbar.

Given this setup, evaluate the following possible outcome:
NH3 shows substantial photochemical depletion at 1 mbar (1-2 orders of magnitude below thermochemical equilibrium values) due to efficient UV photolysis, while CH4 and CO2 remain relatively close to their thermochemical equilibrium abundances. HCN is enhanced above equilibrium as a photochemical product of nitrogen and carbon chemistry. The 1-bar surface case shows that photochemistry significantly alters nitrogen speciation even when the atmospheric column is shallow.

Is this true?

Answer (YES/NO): NO